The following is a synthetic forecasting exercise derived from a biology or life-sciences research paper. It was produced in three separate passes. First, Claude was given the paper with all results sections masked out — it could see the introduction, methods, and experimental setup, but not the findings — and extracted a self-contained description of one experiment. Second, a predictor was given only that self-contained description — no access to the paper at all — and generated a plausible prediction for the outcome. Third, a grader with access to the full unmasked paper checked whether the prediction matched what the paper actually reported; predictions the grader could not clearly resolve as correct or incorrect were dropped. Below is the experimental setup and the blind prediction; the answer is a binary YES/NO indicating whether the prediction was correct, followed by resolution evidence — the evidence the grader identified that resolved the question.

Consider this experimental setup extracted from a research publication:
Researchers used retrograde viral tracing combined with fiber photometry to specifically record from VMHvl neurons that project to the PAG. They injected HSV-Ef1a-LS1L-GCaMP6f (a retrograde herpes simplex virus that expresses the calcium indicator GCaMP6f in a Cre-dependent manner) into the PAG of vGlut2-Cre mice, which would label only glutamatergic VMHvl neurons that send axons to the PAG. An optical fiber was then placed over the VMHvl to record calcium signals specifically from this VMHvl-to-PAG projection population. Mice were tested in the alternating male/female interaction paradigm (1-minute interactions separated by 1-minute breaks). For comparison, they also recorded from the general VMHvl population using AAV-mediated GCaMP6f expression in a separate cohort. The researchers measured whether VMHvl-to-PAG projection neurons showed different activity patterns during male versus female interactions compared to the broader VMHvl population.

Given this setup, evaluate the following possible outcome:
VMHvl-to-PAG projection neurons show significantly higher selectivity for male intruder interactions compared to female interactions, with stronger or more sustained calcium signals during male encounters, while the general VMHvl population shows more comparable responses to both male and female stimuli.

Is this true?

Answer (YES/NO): YES